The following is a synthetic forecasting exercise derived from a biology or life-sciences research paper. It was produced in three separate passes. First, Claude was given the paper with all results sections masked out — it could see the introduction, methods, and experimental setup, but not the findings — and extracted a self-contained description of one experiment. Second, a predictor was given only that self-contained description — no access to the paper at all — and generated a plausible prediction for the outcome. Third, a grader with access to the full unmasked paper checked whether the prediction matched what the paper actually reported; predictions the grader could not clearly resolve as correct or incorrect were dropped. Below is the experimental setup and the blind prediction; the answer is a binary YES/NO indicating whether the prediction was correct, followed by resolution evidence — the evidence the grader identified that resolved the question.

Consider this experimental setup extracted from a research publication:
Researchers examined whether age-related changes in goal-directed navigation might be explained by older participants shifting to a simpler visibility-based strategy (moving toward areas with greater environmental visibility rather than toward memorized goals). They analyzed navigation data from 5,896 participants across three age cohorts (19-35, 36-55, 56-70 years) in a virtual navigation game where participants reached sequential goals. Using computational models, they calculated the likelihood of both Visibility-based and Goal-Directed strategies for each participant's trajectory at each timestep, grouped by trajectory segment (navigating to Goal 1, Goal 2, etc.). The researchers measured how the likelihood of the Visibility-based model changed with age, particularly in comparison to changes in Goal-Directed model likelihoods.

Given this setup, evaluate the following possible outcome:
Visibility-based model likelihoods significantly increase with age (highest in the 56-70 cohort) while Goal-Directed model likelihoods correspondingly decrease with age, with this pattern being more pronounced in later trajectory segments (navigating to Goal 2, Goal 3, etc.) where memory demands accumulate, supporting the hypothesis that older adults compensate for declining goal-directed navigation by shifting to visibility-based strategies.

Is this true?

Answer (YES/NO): NO